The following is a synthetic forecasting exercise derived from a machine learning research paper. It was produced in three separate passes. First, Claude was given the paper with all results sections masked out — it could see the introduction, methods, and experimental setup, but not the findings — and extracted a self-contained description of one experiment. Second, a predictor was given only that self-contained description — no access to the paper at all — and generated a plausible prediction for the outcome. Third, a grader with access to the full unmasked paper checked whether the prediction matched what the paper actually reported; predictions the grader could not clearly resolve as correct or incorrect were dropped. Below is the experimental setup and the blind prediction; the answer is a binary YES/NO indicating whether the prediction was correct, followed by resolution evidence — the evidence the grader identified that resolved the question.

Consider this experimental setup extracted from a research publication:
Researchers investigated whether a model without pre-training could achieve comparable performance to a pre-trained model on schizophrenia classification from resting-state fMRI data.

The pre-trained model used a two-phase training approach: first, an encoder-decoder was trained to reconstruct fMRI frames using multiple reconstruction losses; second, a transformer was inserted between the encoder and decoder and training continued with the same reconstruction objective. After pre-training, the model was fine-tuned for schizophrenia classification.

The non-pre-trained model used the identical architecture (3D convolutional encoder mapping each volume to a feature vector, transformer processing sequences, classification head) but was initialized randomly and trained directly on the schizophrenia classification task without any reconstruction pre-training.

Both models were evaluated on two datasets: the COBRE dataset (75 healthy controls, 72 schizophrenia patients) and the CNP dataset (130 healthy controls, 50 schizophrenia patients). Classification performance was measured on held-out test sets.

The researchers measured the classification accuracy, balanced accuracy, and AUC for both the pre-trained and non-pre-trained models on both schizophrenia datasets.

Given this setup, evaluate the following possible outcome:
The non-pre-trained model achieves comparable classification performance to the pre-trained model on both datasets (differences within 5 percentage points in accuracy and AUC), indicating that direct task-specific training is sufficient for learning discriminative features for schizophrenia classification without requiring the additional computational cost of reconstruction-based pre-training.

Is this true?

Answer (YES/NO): NO